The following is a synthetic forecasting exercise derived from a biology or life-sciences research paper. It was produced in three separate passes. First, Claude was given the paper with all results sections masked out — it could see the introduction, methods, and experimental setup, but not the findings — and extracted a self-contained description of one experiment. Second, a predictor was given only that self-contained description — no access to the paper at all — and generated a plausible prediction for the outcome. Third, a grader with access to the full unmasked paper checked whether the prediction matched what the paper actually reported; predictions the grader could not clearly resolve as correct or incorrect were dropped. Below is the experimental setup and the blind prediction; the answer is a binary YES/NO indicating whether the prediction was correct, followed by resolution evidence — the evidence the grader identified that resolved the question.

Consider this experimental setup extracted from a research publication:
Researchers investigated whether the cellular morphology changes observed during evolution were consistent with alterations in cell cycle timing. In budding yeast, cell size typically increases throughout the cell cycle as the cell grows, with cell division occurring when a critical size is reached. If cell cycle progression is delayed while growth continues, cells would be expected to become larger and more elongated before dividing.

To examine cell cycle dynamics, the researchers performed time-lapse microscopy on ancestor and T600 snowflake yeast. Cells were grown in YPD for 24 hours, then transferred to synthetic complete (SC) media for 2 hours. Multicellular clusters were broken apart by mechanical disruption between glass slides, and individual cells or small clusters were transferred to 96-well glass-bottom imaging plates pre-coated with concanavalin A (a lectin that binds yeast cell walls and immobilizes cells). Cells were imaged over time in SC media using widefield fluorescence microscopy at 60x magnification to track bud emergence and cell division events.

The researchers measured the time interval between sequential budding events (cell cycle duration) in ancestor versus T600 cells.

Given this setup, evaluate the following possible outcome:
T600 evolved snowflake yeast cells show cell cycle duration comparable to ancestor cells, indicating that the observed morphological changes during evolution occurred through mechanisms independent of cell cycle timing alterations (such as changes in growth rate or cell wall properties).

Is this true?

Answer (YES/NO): NO